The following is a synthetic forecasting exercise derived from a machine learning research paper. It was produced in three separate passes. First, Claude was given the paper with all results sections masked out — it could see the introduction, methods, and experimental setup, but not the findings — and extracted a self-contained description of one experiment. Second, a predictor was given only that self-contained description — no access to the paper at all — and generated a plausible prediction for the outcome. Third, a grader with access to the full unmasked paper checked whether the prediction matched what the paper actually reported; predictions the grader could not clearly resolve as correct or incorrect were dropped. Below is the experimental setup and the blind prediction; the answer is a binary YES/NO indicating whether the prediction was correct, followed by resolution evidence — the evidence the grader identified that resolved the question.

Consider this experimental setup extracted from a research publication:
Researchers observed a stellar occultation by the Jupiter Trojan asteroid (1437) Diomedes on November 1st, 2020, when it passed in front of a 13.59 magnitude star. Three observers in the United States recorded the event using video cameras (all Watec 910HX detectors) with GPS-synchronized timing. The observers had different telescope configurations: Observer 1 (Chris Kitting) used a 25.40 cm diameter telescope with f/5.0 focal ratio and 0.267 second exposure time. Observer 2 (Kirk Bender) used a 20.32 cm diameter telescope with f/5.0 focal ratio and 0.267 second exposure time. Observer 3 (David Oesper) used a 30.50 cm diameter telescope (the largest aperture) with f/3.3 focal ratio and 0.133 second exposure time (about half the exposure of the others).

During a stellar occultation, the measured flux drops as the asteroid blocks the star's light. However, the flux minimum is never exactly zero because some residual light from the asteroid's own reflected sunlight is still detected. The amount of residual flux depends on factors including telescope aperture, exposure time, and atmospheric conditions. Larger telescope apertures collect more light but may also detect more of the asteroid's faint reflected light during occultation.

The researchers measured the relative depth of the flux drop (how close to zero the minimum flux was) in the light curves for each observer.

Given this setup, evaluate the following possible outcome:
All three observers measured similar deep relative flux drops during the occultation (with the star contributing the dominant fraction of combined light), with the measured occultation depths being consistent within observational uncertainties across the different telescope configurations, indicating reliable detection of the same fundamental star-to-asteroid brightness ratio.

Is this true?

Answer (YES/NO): NO